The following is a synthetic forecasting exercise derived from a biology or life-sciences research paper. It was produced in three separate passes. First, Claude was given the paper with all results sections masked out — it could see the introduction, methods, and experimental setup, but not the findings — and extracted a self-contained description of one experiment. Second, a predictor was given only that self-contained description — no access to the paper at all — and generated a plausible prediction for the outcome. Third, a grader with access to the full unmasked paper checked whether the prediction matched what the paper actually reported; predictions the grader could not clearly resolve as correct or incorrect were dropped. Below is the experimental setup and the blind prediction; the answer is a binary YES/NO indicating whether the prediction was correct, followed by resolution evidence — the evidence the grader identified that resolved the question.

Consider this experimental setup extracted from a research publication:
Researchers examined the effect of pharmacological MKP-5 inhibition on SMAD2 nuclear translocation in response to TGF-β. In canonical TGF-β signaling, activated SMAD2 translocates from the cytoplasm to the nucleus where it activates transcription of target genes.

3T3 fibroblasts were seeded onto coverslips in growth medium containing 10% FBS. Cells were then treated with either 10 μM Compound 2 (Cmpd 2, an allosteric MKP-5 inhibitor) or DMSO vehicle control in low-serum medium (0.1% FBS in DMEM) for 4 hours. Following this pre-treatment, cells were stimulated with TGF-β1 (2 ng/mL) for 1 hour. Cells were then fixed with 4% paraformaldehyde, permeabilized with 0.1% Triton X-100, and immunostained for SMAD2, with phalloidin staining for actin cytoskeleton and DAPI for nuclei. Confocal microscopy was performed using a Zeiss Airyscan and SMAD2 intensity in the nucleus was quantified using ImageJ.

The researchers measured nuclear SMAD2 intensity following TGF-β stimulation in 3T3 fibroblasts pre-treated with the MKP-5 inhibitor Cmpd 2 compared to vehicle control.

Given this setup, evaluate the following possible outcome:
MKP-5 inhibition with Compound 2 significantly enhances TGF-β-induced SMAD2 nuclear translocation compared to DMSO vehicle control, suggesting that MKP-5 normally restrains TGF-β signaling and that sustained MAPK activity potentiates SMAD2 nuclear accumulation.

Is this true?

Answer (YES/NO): NO